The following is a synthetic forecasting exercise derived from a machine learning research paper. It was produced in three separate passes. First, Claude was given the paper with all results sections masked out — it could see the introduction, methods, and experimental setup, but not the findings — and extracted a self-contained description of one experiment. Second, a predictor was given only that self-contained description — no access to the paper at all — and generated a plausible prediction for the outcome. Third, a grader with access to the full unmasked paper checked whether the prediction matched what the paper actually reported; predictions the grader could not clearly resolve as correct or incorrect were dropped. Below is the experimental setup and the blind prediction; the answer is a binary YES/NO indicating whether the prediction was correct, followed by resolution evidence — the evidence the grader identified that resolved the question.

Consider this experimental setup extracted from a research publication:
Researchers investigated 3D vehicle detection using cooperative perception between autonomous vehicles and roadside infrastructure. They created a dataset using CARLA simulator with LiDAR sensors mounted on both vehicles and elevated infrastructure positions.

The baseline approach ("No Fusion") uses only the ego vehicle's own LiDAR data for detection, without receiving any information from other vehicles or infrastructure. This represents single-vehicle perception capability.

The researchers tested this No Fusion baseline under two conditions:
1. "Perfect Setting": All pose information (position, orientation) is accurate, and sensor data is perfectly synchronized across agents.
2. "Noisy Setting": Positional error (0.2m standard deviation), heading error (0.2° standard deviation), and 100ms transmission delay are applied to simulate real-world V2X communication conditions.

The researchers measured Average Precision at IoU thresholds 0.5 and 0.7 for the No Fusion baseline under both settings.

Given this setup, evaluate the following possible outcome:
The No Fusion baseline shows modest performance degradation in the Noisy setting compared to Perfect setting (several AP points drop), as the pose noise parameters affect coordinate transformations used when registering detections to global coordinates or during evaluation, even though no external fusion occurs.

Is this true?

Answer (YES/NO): NO